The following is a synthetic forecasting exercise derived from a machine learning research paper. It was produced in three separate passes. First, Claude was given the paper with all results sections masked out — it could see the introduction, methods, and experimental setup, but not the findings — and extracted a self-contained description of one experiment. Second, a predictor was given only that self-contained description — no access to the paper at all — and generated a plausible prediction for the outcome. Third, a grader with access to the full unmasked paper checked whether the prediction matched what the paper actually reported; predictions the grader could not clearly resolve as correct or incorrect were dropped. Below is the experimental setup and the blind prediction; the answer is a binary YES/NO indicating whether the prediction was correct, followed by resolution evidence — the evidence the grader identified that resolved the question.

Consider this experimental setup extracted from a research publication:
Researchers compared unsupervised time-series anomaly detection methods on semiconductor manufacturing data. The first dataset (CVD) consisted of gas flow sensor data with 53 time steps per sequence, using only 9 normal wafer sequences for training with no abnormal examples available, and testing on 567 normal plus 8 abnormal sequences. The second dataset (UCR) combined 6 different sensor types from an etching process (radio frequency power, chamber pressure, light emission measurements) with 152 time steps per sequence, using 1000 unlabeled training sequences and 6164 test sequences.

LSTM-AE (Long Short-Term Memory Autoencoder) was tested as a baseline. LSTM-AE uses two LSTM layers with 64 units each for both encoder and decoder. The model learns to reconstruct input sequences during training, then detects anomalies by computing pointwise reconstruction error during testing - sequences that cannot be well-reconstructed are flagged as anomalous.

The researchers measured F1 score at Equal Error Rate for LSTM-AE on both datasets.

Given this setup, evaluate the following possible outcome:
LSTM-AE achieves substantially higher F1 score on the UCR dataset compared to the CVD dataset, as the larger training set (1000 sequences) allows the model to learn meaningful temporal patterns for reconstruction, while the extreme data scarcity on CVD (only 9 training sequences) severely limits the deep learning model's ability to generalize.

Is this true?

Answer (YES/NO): YES